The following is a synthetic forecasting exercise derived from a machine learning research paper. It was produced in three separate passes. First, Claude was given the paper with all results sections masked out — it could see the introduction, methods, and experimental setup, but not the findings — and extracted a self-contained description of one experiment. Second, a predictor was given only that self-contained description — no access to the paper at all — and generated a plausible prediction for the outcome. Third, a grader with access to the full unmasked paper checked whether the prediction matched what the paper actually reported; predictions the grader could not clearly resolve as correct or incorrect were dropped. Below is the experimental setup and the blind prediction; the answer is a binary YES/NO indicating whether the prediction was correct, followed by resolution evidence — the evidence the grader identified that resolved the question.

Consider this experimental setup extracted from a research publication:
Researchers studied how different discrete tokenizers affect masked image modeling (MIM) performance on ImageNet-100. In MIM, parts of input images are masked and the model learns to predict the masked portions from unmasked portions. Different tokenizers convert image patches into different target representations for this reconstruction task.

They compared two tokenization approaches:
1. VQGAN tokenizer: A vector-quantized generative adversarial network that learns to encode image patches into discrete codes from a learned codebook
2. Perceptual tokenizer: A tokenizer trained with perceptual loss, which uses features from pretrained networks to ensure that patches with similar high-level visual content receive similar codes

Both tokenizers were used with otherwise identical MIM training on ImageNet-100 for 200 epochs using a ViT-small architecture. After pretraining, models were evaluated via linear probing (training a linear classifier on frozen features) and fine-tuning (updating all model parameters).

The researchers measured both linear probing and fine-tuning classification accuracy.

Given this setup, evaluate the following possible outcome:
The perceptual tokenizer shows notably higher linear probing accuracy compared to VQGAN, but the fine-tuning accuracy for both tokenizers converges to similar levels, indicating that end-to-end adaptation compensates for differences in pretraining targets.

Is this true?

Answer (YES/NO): NO